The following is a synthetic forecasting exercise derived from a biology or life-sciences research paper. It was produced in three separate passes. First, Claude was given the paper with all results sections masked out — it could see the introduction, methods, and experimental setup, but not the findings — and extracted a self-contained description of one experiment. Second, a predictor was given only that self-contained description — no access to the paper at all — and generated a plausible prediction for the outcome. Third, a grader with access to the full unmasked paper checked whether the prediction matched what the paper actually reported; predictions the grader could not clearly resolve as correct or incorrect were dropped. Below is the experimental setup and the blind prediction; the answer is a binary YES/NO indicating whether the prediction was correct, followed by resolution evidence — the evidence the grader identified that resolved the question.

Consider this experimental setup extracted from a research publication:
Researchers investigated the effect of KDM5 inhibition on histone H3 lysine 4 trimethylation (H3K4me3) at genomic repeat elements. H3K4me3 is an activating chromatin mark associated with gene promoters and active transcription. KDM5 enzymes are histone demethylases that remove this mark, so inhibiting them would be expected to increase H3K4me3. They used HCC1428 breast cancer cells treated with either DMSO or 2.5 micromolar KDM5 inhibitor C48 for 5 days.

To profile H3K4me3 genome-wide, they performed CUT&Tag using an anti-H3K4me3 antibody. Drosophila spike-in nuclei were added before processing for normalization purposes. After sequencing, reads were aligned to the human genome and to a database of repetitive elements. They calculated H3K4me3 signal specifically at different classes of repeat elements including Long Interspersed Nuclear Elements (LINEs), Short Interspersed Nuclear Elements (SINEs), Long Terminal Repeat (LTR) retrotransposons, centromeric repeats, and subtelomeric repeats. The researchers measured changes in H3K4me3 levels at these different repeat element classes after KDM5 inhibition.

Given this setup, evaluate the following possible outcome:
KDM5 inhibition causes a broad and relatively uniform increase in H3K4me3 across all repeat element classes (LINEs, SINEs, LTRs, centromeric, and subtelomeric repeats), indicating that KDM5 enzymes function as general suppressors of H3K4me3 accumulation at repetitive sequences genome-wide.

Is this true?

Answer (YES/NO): NO